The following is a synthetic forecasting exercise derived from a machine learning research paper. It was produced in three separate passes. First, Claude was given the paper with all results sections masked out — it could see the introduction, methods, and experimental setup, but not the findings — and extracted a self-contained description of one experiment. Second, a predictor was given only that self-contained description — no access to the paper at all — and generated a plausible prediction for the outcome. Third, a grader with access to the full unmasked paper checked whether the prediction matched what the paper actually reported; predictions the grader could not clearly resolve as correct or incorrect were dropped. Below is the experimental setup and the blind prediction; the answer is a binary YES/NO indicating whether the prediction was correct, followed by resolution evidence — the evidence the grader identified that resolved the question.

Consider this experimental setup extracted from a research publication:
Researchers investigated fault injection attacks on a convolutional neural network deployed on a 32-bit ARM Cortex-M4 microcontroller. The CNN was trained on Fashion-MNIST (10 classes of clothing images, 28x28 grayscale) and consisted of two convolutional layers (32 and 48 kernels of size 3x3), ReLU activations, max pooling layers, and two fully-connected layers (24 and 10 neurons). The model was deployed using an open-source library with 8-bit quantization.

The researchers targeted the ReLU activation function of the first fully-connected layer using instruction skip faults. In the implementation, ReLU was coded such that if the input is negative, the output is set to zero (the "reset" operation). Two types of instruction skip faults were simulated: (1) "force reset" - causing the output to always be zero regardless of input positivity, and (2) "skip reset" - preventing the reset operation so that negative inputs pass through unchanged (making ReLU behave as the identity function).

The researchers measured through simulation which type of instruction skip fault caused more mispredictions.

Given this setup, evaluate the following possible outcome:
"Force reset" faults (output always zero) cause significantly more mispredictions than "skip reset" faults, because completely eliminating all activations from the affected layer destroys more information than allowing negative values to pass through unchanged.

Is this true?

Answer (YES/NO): NO